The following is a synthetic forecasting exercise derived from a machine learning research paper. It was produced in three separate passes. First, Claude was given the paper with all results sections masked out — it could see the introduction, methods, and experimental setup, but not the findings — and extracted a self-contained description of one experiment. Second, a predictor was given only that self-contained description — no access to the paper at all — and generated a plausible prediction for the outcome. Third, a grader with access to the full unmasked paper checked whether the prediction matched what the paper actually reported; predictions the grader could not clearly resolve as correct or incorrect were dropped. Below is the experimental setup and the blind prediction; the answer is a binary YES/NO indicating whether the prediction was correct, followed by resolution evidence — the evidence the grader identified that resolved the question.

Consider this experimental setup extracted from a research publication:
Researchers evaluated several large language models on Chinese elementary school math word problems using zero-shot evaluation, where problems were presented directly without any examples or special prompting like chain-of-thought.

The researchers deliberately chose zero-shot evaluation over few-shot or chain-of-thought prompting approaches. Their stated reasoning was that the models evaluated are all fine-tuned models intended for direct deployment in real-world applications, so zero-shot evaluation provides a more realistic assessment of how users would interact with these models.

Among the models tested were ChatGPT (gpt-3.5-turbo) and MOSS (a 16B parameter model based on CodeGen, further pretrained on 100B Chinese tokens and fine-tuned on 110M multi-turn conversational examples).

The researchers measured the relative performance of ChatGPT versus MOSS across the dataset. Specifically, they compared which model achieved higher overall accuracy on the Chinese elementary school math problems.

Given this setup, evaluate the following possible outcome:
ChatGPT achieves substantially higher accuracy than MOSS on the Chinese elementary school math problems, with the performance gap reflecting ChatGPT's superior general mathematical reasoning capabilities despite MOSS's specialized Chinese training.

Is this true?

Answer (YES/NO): YES